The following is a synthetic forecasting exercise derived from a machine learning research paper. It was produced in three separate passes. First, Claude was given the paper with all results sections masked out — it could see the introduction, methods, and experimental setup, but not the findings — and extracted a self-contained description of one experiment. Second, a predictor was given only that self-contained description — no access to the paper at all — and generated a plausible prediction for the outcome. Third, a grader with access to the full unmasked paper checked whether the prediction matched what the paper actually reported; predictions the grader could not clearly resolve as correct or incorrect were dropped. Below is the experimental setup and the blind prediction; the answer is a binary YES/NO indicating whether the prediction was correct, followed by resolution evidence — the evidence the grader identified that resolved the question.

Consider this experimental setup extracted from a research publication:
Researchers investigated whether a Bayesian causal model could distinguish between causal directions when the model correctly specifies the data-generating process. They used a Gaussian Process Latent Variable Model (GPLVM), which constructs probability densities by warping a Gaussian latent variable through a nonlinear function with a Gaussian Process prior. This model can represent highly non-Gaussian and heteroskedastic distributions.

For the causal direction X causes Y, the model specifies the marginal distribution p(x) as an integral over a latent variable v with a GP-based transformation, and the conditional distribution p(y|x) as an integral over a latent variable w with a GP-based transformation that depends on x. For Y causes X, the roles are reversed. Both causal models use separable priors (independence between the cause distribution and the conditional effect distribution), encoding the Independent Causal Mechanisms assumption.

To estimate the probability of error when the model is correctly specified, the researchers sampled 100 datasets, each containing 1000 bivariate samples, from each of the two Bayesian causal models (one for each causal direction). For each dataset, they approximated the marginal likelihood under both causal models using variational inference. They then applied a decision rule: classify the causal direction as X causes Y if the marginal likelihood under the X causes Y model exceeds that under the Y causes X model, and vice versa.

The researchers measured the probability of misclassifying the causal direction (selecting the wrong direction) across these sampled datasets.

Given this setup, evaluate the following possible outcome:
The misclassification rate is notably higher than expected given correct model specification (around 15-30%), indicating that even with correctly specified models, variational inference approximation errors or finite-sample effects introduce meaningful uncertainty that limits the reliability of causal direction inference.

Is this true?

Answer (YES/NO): NO